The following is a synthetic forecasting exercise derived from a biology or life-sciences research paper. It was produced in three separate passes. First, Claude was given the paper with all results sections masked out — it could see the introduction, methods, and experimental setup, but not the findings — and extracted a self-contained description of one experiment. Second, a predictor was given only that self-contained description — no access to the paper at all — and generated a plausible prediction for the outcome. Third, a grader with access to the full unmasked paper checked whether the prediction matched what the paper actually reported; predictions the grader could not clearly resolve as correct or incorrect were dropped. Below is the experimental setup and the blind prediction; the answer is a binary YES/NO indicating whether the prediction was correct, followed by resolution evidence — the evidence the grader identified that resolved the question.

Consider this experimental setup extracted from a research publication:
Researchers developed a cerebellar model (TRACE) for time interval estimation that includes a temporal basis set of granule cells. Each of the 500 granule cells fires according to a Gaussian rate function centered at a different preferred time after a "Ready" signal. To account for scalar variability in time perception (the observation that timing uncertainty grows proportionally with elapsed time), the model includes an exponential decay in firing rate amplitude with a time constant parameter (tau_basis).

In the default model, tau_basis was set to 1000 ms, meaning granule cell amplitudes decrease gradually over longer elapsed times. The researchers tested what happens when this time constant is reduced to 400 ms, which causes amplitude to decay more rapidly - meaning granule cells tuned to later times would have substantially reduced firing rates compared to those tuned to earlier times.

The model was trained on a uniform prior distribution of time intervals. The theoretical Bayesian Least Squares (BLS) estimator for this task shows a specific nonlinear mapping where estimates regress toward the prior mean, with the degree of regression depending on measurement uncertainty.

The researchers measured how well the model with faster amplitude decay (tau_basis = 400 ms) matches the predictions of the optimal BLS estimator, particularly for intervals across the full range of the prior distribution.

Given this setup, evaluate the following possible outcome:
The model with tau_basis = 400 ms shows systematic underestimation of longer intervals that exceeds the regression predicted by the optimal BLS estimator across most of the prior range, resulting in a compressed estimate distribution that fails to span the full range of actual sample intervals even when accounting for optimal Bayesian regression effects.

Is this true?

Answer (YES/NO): NO